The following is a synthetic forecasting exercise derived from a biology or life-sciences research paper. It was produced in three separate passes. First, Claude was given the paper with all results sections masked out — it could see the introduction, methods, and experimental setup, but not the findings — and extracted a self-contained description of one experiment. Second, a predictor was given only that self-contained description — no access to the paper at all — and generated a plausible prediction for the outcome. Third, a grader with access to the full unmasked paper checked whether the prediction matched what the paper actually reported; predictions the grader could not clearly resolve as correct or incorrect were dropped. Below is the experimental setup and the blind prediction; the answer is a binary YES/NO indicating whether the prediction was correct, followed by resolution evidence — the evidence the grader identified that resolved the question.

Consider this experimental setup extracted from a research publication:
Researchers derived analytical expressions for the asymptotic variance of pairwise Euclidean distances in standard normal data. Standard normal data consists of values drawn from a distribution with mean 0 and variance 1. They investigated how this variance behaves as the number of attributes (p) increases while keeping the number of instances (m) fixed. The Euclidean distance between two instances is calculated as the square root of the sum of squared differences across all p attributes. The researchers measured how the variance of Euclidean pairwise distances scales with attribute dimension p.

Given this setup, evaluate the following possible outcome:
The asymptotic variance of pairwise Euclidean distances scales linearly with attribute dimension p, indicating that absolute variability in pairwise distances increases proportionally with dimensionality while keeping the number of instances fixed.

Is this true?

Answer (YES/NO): NO